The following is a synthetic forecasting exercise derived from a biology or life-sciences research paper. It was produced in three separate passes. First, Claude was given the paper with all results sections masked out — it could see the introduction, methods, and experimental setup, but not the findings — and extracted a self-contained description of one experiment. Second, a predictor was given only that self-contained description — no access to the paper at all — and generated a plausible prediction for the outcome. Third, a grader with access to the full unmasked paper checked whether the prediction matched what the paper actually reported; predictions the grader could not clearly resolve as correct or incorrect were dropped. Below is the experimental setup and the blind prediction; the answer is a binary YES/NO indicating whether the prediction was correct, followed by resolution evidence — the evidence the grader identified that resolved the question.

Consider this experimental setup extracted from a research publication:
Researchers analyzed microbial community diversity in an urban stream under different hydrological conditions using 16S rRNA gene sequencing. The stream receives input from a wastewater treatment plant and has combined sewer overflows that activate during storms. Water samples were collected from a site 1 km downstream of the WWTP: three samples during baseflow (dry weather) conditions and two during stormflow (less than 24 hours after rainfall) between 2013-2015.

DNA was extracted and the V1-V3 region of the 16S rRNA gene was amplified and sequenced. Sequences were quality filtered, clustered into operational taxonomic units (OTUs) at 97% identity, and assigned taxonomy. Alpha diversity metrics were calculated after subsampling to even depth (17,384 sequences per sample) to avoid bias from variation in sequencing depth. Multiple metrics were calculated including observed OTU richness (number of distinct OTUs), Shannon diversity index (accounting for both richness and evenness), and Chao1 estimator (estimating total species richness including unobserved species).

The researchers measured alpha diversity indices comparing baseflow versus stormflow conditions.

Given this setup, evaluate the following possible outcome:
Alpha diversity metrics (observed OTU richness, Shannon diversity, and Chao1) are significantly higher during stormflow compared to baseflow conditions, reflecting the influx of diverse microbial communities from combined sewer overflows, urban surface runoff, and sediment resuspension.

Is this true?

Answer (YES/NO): NO